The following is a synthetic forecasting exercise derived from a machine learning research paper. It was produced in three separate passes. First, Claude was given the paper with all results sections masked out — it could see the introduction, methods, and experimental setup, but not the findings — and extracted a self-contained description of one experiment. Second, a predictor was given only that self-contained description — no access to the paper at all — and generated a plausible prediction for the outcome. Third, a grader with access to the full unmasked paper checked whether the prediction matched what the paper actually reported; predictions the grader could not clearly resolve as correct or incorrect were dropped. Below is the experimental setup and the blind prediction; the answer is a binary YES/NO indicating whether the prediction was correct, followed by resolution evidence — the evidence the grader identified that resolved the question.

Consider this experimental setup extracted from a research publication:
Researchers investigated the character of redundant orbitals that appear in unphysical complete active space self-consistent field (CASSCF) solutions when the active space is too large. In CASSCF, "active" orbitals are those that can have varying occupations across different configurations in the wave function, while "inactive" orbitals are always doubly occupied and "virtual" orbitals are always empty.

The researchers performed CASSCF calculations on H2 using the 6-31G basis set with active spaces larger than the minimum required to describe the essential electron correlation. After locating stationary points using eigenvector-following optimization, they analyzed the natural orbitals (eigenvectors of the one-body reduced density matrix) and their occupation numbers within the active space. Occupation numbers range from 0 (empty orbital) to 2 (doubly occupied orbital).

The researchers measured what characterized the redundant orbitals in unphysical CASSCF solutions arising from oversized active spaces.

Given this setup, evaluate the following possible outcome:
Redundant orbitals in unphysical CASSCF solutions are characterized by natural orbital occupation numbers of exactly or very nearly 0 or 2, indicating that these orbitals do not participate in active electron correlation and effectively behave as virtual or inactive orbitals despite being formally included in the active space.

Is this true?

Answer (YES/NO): YES